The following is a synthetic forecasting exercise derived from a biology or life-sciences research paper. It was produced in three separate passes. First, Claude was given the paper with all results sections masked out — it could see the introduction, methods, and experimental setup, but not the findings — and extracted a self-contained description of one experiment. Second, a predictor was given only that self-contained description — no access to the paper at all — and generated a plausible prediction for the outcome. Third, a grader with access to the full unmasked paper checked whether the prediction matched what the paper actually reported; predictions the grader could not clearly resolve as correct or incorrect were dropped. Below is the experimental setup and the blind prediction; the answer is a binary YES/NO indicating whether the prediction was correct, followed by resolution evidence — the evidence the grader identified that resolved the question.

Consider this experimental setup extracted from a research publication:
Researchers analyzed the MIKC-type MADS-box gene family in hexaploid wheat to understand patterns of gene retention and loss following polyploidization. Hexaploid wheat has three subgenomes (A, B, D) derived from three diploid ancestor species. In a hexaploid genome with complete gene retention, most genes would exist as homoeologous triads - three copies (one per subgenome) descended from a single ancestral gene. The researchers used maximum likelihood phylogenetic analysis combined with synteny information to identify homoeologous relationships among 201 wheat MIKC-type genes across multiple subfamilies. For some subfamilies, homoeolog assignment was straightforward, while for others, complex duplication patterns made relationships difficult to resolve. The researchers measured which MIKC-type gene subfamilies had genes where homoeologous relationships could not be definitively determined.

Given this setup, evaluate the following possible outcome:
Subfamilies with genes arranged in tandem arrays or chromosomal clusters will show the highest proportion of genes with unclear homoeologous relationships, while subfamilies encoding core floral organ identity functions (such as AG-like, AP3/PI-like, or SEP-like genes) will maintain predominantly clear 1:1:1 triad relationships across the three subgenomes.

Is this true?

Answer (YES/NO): NO